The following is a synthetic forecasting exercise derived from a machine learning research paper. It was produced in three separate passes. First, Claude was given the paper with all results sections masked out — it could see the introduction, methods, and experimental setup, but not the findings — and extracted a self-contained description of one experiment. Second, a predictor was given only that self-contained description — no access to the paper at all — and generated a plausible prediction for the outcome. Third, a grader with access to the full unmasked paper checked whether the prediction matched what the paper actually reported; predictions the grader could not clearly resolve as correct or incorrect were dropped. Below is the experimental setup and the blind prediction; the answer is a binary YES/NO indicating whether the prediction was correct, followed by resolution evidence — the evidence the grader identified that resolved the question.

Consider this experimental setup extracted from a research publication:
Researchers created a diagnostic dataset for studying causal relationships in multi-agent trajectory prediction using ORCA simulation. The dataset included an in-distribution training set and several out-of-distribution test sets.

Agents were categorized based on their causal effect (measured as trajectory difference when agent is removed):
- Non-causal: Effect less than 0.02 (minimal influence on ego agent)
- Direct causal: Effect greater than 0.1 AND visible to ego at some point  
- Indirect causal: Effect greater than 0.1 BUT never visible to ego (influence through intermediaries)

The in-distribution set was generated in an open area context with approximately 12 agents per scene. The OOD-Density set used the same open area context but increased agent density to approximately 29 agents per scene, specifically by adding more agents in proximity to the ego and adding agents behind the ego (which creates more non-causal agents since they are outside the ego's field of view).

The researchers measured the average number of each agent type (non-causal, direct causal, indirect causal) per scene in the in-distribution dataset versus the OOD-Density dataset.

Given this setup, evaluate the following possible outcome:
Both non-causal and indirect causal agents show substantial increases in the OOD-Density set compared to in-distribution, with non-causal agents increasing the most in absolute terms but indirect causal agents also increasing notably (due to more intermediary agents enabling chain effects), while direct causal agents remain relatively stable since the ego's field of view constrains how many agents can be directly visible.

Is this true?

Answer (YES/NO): YES